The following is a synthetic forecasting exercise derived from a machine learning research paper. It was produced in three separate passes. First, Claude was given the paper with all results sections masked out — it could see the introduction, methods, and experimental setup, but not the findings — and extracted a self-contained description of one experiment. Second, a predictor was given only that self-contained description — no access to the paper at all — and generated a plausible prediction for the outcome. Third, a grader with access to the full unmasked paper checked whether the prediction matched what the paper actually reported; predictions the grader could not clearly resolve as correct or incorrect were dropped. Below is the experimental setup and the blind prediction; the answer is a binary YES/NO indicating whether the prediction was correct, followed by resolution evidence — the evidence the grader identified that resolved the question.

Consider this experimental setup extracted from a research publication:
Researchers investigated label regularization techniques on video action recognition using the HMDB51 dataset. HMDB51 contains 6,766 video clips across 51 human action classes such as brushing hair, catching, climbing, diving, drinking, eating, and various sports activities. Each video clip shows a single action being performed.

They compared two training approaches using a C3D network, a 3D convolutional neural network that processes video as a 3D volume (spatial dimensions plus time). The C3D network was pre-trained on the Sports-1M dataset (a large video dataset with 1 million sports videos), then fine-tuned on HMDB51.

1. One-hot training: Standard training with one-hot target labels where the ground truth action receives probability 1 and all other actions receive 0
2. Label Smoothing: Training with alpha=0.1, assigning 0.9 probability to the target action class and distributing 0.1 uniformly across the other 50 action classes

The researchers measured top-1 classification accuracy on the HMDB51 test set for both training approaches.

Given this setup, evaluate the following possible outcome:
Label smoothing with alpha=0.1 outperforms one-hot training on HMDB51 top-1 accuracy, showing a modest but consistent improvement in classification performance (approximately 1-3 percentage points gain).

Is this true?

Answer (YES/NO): NO